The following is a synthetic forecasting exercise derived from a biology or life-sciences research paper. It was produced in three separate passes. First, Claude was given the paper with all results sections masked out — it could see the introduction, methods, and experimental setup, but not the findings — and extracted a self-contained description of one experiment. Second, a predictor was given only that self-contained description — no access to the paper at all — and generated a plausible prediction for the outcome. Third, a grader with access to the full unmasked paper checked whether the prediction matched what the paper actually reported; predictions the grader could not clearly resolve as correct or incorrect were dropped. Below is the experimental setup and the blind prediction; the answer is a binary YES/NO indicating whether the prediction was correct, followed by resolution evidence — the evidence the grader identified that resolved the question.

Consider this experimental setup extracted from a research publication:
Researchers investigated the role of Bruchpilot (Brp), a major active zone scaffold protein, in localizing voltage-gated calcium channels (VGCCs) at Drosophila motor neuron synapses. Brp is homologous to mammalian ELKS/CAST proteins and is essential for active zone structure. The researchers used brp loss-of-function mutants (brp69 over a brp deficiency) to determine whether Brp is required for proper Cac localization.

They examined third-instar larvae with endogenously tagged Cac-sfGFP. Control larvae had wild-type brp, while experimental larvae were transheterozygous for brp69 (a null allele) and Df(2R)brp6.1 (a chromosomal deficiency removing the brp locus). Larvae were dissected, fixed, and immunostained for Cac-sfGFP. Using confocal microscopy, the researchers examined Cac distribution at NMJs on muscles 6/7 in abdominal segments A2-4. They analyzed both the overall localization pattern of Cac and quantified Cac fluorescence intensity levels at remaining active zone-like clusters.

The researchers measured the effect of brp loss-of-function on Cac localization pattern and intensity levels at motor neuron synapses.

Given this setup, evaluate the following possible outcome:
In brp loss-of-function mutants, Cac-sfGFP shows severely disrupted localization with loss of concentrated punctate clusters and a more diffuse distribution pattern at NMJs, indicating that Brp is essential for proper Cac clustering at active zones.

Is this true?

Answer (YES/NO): NO